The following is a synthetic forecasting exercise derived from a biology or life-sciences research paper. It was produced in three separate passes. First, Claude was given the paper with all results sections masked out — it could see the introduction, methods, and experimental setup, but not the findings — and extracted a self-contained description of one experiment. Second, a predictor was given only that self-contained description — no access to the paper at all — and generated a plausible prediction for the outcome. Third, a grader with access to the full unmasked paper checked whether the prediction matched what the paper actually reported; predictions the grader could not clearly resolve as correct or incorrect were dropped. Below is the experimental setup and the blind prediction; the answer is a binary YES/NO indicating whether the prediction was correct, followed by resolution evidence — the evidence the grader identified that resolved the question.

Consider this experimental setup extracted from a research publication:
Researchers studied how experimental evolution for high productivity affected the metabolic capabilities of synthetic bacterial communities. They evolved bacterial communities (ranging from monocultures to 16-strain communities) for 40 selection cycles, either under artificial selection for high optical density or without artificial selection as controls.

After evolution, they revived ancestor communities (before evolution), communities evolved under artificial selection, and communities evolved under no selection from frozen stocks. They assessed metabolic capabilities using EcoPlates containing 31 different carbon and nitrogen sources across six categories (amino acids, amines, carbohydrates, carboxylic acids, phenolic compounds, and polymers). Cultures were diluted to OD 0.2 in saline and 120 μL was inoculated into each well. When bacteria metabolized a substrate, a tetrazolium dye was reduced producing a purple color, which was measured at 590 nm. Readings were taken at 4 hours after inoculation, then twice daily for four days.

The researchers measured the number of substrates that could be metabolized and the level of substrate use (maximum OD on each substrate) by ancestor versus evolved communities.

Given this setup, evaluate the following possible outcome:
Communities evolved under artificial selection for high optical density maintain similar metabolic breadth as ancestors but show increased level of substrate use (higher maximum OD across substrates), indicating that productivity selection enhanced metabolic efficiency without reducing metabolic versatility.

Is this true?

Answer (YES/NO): NO